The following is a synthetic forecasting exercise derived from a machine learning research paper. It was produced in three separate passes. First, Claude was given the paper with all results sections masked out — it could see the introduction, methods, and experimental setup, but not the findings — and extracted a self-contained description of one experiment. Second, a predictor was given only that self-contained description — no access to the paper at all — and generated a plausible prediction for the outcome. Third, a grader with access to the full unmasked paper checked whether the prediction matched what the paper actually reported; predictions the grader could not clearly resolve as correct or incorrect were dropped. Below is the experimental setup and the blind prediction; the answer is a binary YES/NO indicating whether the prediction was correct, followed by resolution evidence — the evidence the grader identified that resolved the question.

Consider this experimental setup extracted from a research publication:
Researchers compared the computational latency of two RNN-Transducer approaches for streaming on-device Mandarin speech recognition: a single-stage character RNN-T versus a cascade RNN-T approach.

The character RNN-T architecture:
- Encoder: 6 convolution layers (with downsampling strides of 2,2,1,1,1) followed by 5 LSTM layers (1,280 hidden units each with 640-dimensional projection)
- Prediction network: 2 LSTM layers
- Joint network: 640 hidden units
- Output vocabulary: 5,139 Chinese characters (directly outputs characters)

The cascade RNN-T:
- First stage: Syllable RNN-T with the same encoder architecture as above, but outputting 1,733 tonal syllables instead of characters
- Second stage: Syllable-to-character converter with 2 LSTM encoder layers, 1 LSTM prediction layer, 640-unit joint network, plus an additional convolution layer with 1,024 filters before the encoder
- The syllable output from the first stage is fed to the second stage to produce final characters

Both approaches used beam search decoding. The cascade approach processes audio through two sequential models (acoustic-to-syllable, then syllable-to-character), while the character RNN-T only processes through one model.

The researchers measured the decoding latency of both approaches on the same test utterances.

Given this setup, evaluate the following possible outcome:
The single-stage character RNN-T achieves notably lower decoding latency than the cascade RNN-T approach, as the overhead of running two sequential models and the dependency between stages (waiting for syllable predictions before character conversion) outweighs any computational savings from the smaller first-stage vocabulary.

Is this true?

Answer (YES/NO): NO